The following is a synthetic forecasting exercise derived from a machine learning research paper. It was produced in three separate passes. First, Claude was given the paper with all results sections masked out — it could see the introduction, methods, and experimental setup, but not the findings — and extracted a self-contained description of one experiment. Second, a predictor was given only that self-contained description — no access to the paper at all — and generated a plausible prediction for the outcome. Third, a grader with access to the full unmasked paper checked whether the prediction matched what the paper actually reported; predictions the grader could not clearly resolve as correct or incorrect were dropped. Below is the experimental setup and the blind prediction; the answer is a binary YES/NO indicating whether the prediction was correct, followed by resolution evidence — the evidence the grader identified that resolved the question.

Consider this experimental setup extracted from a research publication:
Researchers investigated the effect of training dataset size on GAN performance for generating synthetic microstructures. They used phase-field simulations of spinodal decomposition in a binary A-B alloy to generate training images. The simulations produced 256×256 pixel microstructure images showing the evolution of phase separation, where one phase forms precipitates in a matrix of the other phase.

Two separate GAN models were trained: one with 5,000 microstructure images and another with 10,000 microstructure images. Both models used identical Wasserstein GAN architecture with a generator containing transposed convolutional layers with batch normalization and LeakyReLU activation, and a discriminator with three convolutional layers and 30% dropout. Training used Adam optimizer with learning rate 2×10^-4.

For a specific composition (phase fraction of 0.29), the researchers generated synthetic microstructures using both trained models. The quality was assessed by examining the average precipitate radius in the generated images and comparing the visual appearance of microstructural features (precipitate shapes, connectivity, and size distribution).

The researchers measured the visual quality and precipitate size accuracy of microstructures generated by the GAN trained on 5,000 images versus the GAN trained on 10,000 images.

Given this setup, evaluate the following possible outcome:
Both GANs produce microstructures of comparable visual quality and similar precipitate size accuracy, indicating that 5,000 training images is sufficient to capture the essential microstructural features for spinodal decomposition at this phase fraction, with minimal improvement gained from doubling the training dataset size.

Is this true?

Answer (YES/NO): YES